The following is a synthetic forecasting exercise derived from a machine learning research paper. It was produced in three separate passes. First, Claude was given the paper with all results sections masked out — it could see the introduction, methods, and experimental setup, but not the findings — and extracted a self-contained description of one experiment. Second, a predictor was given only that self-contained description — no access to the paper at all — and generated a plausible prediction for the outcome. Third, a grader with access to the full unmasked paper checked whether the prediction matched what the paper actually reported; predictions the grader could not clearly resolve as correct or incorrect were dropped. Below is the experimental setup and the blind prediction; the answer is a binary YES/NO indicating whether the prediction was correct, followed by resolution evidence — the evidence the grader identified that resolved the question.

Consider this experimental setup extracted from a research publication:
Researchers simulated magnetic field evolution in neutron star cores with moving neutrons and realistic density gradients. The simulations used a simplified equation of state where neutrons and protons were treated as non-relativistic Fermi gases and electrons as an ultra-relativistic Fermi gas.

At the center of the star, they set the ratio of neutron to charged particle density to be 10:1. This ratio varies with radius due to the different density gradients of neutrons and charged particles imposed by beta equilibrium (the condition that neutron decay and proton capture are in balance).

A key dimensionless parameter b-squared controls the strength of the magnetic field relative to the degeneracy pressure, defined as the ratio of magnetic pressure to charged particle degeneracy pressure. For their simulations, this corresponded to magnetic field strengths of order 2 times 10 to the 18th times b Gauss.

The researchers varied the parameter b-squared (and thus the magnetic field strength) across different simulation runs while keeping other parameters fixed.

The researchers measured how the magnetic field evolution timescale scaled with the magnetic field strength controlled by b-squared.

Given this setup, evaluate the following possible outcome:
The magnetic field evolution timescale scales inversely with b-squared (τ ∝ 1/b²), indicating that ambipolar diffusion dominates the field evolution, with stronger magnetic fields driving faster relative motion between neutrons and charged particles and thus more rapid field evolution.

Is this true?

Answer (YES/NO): YES